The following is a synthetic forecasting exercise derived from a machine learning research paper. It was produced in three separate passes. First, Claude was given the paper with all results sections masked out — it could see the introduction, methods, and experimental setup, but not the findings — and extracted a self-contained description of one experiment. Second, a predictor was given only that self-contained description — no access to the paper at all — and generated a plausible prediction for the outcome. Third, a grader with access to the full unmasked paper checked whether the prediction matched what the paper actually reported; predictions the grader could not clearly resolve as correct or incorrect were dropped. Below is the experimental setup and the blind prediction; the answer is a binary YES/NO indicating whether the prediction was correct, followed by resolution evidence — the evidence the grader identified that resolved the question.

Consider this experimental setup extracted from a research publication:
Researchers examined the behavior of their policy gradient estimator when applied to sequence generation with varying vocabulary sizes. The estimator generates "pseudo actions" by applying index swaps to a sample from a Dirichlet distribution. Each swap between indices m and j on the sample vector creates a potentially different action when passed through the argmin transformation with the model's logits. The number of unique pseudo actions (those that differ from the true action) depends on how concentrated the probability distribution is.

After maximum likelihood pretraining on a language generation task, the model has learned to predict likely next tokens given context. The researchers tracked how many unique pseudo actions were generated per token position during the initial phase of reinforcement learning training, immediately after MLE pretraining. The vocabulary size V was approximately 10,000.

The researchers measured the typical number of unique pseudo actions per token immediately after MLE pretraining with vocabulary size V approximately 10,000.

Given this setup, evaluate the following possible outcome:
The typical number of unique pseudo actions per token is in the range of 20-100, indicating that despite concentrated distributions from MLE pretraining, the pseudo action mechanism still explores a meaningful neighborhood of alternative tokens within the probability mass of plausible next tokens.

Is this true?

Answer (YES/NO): NO